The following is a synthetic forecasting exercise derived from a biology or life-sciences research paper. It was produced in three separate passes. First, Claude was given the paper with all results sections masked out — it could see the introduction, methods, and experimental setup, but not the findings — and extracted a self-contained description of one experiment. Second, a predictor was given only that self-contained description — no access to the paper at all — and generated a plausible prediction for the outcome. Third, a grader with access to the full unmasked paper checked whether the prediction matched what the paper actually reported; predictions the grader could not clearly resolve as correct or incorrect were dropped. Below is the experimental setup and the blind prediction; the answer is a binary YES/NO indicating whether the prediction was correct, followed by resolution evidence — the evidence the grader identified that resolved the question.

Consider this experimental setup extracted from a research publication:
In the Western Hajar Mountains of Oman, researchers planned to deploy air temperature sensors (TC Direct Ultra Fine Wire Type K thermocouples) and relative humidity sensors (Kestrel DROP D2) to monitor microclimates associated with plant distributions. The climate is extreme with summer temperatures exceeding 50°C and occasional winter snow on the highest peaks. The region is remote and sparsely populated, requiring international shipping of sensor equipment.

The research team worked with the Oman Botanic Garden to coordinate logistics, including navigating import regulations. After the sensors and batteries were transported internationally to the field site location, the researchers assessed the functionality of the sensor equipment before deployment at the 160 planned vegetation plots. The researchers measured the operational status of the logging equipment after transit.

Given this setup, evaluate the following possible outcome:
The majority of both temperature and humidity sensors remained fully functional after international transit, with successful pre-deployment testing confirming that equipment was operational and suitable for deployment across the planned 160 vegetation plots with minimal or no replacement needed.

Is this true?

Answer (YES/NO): NO